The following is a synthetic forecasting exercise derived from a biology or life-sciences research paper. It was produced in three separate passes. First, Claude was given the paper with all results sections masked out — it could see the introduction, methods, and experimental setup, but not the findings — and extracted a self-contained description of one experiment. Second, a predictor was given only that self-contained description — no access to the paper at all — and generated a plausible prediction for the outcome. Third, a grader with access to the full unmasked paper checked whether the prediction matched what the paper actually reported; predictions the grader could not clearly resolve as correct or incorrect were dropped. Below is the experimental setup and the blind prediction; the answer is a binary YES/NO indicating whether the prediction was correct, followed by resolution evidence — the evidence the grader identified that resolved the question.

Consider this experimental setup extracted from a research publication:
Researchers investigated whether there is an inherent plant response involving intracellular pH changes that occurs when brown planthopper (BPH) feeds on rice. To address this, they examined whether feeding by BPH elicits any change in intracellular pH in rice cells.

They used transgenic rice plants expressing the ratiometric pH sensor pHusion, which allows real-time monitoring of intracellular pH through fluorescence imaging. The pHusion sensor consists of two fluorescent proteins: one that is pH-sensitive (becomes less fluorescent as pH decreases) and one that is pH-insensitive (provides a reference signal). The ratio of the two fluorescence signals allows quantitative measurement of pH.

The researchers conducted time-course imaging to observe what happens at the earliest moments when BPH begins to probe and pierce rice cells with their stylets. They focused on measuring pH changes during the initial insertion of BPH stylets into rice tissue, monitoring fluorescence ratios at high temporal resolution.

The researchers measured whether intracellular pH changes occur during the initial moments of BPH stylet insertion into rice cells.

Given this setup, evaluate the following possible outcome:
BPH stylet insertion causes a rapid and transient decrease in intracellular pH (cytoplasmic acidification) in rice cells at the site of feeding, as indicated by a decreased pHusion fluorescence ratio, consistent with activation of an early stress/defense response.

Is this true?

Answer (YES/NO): NO